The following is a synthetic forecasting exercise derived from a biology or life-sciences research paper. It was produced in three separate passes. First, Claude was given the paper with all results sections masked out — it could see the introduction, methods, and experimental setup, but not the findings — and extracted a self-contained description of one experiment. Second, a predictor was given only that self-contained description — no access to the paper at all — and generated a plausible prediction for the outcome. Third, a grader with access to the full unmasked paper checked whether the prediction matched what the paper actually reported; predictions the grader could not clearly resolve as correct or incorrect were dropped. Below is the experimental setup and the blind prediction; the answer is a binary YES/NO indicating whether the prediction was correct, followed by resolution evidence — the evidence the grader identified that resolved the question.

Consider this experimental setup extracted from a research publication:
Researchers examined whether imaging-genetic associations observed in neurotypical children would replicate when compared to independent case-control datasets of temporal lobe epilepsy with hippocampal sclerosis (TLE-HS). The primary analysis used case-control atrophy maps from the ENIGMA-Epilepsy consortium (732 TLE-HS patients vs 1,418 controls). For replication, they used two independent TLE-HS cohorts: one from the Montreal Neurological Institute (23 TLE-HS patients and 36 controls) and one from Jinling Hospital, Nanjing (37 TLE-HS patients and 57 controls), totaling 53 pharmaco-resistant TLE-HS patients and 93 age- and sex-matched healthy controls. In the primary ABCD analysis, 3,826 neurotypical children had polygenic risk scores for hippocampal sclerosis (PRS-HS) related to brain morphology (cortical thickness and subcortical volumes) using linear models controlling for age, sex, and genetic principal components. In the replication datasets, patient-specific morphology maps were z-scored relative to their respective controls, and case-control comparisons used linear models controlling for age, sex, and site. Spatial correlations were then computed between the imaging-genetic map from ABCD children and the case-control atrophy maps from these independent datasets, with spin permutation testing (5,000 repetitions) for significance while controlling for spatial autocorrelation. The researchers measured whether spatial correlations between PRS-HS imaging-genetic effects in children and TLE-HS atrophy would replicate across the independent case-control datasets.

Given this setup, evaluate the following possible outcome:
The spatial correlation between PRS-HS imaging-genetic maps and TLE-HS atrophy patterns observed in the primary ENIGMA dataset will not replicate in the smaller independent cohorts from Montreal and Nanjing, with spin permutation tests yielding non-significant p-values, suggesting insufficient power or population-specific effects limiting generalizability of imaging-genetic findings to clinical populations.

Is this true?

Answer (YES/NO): NO